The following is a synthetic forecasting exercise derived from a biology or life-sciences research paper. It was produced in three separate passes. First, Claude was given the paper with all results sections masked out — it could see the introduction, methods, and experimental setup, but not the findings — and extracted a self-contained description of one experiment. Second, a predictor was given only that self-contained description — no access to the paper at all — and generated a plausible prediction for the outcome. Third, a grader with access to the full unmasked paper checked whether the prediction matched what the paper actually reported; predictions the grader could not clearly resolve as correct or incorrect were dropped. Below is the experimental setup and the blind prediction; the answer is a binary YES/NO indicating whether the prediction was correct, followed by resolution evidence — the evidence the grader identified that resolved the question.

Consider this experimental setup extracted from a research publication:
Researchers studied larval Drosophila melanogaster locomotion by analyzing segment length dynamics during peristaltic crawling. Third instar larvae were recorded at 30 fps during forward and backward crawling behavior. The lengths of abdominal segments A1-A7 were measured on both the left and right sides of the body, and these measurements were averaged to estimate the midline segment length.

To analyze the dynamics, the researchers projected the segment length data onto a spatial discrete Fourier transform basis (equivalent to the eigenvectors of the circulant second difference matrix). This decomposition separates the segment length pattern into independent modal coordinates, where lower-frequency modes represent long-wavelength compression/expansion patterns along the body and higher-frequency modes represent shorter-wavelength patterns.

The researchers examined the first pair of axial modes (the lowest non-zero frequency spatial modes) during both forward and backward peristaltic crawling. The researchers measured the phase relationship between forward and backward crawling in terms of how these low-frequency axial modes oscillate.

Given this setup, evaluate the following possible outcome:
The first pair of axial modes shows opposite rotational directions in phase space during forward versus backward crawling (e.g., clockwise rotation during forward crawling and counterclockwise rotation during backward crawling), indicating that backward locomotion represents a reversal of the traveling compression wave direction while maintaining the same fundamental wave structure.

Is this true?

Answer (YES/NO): YES